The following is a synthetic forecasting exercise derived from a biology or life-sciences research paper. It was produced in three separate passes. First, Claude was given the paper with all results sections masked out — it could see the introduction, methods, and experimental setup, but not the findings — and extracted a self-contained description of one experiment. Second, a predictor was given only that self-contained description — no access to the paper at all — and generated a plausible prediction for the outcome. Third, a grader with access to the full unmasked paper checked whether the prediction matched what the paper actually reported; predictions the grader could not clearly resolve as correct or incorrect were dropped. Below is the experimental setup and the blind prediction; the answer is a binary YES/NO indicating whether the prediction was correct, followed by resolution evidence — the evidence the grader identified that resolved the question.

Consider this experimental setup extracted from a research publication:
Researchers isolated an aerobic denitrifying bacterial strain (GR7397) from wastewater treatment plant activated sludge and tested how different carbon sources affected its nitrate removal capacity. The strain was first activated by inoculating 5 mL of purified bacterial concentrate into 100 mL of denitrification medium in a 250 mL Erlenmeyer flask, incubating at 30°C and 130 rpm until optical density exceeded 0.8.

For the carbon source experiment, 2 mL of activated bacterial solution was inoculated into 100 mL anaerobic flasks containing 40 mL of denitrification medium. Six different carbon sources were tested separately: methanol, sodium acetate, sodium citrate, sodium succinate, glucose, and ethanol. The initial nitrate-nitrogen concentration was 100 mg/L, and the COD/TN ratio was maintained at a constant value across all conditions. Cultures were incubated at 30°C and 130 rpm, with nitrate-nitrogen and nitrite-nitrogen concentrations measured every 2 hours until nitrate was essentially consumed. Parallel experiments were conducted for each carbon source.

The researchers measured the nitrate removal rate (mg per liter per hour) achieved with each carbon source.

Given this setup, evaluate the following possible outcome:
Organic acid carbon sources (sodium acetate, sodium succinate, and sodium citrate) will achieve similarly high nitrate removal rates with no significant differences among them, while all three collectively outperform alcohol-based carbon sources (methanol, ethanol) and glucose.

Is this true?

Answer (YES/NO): NO